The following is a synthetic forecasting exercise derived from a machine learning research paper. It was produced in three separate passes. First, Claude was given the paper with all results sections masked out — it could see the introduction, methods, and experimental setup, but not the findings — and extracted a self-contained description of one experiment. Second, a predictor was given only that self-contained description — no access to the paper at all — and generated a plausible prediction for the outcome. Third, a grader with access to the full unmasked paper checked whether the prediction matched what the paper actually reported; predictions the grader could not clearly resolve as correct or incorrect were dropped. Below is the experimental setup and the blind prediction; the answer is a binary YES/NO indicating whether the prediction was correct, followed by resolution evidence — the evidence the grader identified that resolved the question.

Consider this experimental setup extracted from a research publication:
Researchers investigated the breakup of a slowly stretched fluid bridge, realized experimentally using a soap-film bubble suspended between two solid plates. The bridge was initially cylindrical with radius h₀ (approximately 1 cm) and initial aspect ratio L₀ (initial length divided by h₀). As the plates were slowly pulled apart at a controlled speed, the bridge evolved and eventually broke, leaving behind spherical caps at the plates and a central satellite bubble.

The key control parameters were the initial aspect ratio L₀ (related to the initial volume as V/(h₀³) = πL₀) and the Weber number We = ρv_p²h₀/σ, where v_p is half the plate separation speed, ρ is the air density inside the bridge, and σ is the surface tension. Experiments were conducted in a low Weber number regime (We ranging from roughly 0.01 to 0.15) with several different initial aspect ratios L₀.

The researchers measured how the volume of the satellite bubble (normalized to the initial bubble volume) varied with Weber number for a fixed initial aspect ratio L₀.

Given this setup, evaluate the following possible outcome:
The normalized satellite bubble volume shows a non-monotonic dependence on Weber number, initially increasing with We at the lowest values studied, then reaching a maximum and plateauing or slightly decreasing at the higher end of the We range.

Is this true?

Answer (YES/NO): NO